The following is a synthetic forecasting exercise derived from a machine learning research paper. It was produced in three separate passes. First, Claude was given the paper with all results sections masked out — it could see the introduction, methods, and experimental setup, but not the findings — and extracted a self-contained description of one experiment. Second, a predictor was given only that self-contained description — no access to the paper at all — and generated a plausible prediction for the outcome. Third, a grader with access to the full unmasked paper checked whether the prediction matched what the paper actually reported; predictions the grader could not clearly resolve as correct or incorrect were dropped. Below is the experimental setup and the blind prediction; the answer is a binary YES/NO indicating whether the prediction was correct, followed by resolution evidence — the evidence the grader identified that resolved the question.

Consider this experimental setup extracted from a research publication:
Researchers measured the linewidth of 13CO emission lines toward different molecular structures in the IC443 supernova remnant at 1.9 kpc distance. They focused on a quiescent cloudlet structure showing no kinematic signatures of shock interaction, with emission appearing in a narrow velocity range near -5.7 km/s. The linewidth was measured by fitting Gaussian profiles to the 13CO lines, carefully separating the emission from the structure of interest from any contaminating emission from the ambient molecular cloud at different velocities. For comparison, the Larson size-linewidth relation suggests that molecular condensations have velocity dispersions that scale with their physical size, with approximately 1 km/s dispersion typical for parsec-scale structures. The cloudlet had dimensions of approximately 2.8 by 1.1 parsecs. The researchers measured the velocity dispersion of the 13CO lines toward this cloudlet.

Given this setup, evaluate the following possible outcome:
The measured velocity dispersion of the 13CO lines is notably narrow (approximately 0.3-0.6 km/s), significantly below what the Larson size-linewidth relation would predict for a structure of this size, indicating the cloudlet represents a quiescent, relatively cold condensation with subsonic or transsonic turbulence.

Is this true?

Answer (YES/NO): NO